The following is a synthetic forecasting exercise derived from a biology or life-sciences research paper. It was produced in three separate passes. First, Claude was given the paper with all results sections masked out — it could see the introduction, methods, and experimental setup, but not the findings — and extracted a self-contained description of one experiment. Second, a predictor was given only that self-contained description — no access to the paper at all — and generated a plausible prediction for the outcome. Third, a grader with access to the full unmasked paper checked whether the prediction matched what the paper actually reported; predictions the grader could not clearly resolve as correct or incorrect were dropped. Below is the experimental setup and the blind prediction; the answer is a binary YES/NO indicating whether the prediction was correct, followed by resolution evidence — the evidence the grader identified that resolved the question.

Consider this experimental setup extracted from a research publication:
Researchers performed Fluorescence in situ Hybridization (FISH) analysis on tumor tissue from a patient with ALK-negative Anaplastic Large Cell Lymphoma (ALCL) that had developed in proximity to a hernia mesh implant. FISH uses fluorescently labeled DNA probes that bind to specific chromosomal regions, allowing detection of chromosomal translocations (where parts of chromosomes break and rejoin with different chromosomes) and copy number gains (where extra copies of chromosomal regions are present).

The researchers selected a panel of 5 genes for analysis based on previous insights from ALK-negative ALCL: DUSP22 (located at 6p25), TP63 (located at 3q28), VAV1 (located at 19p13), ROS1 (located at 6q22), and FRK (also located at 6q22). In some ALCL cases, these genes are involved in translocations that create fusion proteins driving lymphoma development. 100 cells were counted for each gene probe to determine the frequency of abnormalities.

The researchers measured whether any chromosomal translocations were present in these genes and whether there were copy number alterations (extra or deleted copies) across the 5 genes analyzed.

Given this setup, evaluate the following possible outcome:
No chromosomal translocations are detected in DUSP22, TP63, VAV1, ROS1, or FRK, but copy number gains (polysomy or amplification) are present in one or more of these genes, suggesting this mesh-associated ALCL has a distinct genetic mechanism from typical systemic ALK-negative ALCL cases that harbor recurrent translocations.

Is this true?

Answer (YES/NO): YES